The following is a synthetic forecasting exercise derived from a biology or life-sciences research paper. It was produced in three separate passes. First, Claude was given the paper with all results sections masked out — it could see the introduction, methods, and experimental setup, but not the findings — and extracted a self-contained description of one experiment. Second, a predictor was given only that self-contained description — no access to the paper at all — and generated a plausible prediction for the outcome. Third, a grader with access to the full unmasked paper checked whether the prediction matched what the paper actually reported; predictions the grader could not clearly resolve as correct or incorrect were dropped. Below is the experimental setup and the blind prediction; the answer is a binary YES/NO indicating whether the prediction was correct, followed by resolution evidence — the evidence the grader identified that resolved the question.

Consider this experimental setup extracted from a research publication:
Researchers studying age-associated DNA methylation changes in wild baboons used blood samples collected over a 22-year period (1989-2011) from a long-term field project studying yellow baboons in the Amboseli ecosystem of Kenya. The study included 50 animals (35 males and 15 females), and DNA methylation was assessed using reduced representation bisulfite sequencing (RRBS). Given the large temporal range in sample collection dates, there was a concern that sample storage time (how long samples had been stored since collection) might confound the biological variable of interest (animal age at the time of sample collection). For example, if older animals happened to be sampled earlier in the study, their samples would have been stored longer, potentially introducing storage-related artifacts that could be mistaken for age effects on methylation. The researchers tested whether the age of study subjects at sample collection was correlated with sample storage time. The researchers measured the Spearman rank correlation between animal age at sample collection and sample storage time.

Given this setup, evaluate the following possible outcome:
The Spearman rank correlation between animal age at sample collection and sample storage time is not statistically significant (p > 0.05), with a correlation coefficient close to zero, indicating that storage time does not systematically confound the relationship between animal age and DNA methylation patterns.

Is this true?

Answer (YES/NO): YES